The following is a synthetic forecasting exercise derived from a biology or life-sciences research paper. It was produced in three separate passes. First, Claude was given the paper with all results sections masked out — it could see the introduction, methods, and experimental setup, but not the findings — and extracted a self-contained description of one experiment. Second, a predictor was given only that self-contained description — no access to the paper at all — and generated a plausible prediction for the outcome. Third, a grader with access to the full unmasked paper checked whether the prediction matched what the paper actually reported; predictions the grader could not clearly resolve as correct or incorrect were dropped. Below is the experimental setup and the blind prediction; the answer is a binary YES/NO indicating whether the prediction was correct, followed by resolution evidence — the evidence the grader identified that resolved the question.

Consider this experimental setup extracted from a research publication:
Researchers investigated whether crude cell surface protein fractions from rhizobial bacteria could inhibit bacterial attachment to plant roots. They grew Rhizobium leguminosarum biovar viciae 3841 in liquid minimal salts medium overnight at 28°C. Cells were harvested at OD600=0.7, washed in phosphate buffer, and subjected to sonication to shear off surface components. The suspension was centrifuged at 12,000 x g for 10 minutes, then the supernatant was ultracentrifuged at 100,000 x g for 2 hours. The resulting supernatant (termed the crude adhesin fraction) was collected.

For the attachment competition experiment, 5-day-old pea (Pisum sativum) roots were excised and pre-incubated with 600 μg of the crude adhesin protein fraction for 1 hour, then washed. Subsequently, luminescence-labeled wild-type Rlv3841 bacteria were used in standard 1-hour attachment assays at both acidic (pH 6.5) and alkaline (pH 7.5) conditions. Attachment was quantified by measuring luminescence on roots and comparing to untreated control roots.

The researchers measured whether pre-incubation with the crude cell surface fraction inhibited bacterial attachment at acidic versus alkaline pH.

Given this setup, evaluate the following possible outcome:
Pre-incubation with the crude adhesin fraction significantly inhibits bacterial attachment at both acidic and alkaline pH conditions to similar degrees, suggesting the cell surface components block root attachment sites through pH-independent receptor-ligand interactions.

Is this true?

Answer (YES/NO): NO